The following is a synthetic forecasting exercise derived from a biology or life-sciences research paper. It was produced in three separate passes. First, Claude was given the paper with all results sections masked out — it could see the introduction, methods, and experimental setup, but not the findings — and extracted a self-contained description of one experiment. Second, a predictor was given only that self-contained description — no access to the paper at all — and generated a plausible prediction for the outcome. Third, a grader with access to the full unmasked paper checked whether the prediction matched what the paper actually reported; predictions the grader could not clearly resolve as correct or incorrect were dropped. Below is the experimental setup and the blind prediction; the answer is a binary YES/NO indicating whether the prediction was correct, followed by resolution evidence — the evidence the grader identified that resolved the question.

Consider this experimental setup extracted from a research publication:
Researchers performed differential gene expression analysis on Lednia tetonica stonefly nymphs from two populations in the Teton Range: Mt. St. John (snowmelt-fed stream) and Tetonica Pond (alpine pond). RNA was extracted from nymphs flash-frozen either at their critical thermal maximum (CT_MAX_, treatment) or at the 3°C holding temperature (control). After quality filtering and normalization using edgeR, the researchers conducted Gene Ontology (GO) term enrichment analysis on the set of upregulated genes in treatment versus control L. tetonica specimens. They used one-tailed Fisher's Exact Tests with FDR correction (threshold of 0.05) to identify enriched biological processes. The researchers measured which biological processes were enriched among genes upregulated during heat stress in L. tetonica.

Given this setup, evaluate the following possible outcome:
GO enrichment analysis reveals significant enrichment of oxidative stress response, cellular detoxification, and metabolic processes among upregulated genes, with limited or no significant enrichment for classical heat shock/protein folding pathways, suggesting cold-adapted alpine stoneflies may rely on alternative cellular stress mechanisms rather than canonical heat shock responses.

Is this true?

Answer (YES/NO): NO